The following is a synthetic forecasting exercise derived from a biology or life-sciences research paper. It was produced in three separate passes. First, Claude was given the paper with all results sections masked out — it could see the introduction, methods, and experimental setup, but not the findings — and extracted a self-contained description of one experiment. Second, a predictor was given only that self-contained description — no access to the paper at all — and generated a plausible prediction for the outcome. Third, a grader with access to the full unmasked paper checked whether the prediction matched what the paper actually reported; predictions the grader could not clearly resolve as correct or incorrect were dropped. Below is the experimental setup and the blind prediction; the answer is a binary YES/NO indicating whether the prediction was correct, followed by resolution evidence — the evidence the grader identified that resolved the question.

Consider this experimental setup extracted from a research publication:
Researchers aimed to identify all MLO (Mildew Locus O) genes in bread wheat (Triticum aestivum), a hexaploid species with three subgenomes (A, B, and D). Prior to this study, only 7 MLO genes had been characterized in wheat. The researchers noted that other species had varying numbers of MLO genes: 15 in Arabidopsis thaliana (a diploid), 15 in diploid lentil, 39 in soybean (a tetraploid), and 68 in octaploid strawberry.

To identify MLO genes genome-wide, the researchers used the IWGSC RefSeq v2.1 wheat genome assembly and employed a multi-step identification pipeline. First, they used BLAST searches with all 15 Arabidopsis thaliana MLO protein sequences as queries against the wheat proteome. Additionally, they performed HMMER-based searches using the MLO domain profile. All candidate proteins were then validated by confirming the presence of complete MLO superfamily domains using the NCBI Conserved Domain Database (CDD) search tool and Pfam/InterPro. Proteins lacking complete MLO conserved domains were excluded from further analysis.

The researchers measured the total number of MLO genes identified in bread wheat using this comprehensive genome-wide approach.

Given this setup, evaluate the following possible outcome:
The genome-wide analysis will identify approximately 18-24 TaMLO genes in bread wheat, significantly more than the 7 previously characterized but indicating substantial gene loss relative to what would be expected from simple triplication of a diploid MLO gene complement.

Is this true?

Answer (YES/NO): NO